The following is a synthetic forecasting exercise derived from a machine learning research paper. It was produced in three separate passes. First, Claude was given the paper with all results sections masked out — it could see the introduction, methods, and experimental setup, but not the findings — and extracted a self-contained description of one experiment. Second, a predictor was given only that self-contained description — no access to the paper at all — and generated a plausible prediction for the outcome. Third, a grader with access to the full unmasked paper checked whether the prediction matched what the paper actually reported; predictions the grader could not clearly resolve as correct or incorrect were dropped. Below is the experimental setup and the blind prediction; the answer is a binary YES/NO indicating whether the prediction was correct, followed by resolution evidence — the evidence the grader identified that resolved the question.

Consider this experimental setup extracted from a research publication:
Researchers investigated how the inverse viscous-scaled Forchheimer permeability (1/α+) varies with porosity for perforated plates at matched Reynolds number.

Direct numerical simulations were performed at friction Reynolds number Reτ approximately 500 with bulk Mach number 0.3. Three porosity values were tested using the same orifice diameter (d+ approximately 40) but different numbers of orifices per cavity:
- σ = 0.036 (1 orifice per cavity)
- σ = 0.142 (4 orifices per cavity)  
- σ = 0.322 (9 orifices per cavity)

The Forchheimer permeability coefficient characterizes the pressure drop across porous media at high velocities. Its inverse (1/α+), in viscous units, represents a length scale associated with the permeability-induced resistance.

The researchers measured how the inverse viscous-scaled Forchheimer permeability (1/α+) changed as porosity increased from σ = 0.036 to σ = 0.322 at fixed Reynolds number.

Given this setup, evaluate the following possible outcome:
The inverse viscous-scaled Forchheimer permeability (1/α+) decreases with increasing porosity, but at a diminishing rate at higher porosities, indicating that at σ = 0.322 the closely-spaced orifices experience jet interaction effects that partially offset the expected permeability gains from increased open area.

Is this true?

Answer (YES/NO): NO